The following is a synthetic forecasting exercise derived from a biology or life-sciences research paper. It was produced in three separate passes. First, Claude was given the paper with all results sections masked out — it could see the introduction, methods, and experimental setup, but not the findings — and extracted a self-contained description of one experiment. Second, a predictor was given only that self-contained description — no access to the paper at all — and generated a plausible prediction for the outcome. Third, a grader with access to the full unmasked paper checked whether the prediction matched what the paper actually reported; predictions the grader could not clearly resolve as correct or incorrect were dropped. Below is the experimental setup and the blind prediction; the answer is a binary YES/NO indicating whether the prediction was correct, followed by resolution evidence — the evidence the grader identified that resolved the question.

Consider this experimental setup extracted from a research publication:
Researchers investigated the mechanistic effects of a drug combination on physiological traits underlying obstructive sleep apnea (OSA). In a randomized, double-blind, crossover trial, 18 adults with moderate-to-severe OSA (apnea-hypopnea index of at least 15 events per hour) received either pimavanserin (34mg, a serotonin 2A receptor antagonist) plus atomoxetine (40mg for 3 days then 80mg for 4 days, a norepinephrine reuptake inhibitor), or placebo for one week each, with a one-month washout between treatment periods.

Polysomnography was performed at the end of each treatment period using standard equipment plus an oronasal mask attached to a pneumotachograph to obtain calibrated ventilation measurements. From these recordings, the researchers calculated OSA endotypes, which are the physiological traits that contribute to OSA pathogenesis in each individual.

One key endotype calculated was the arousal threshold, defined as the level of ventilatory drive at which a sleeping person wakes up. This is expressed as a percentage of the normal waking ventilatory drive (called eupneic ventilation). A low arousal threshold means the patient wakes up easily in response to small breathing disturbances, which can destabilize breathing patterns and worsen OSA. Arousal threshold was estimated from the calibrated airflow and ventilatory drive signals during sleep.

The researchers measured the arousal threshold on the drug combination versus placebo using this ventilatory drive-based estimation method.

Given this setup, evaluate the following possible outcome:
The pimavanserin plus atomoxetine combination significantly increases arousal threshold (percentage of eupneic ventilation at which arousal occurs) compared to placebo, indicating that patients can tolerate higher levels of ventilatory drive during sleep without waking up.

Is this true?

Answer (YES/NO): NO